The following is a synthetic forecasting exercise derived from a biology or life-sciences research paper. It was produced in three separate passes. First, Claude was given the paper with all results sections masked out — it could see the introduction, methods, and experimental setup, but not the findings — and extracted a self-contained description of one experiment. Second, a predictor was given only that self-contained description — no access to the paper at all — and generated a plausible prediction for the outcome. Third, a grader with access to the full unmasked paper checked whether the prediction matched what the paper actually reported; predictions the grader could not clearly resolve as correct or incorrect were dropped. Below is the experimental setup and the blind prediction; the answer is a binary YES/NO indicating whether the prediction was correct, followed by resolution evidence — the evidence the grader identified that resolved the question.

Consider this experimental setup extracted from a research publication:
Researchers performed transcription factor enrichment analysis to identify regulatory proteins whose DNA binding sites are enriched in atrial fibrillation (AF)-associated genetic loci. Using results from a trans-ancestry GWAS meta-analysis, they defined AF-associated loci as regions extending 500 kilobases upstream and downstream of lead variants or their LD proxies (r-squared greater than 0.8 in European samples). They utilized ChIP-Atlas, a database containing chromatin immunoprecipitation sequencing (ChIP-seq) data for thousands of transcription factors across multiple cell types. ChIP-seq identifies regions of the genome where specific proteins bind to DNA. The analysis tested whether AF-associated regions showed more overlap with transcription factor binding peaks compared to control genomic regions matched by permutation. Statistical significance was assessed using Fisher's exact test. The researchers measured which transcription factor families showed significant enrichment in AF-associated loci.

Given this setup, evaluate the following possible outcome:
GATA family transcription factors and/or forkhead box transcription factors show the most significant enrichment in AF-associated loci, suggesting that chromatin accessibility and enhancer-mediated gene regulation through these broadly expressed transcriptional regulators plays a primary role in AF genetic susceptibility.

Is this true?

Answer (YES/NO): NO